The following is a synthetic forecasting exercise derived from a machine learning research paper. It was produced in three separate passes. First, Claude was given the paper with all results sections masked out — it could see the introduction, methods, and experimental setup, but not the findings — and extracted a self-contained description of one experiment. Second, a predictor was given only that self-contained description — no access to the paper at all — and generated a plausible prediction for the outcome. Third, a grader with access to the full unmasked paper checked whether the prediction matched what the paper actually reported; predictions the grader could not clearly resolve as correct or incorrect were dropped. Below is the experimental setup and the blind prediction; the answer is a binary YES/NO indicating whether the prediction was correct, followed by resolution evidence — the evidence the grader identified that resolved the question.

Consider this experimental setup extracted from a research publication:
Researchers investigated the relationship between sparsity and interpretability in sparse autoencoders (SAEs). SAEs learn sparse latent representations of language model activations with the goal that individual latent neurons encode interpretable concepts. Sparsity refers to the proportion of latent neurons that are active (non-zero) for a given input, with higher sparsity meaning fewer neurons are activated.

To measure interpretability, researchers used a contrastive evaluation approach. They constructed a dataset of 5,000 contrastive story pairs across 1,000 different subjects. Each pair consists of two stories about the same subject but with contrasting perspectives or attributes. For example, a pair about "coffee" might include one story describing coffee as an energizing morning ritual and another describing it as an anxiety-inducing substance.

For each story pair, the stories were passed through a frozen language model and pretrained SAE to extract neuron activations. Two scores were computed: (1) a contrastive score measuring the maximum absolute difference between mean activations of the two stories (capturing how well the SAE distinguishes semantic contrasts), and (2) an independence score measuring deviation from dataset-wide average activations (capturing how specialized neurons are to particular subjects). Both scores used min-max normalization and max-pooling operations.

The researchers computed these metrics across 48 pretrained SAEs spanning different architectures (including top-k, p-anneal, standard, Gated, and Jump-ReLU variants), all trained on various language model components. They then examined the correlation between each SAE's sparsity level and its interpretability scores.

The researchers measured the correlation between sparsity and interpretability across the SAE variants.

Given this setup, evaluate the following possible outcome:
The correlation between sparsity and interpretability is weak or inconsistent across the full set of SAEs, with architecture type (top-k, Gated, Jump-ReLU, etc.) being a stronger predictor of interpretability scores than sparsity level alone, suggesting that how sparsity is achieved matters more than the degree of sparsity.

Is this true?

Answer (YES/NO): NO